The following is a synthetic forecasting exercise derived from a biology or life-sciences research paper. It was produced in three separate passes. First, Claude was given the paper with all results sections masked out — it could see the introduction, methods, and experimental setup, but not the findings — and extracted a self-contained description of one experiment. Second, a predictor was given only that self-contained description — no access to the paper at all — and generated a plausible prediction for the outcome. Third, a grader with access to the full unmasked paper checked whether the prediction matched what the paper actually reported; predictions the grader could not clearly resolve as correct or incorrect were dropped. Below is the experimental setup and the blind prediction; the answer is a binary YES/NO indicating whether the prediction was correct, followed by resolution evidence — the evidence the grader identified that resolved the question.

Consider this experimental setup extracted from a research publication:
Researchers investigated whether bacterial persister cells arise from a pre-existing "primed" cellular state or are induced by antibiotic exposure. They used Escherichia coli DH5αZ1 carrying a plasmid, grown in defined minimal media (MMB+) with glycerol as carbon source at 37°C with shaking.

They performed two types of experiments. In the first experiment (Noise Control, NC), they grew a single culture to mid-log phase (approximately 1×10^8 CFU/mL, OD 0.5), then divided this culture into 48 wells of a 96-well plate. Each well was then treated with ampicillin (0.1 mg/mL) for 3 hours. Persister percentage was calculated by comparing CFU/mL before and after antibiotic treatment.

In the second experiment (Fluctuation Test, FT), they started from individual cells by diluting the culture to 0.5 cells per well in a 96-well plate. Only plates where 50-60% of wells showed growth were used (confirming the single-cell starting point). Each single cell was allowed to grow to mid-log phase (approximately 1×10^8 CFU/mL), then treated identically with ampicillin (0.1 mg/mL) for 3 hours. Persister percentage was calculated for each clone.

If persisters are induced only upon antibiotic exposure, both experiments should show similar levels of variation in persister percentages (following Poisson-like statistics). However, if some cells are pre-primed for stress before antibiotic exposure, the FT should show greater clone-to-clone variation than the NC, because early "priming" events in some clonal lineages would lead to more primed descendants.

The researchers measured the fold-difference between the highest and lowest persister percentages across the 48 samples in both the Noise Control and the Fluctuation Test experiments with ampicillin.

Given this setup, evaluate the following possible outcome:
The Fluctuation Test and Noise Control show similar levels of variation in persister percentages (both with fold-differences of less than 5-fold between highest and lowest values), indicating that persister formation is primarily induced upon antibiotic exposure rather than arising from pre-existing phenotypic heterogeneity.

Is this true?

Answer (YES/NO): NO